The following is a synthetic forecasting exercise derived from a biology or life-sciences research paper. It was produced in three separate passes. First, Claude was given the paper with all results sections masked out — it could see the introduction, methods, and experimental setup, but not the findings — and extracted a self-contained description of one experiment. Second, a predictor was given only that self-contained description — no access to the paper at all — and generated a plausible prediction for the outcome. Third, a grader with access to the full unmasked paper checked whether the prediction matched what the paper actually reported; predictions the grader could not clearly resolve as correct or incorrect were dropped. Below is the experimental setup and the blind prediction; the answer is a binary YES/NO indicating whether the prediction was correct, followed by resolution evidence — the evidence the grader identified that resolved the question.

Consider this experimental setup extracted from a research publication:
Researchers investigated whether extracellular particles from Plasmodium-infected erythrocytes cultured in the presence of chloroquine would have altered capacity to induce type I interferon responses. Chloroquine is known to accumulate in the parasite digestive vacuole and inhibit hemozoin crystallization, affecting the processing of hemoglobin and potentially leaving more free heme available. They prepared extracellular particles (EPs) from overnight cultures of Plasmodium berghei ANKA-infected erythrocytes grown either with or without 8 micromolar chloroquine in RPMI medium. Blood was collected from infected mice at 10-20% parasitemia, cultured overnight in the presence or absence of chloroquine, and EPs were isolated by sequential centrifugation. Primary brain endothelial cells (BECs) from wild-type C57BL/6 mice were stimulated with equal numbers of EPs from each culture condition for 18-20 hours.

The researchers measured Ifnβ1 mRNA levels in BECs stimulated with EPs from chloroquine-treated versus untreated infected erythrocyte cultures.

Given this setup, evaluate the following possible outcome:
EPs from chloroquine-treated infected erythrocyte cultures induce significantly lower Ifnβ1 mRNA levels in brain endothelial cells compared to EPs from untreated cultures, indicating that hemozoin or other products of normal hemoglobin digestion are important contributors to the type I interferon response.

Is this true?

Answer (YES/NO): NO